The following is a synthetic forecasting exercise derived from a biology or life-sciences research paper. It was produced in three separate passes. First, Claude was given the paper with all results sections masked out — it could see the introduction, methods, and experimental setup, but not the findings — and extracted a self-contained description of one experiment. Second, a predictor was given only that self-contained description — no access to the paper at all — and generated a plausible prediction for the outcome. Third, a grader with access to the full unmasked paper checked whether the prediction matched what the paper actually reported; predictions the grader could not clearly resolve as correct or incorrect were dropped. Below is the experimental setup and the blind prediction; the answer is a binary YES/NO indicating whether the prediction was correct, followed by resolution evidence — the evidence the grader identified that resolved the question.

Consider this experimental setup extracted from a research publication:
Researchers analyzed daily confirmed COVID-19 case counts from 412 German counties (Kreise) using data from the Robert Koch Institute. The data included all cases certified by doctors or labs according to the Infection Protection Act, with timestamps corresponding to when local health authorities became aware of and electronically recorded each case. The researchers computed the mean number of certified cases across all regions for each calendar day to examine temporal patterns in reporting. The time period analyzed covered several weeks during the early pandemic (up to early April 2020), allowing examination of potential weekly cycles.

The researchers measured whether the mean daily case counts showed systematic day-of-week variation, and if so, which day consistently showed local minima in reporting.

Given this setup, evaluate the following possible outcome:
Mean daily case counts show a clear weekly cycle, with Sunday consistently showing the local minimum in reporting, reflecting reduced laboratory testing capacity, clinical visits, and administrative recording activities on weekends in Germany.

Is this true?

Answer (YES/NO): YES